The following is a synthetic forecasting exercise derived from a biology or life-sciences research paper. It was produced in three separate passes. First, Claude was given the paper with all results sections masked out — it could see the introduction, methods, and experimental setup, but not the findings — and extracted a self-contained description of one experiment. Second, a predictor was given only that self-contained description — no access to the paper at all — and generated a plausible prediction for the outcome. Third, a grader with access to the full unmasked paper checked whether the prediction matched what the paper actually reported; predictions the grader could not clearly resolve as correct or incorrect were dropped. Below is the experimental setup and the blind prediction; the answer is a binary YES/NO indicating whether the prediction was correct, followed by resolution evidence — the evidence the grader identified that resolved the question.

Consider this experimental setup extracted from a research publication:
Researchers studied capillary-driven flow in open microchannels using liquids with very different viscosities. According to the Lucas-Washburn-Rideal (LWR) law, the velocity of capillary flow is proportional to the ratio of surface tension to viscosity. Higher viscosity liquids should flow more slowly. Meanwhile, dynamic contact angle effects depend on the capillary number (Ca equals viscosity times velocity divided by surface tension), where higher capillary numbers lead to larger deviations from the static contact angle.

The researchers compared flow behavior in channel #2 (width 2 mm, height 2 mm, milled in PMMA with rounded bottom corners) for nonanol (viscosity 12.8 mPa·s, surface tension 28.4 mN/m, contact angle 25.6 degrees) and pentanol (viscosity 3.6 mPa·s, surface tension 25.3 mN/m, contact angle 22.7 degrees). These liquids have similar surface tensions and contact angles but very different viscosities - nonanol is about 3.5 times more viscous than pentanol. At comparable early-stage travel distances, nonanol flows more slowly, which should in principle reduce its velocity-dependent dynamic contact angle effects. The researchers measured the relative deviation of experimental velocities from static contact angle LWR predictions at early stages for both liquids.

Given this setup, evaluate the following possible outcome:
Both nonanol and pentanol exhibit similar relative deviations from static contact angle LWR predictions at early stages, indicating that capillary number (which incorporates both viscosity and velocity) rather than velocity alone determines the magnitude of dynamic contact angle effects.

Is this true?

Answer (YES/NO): NO